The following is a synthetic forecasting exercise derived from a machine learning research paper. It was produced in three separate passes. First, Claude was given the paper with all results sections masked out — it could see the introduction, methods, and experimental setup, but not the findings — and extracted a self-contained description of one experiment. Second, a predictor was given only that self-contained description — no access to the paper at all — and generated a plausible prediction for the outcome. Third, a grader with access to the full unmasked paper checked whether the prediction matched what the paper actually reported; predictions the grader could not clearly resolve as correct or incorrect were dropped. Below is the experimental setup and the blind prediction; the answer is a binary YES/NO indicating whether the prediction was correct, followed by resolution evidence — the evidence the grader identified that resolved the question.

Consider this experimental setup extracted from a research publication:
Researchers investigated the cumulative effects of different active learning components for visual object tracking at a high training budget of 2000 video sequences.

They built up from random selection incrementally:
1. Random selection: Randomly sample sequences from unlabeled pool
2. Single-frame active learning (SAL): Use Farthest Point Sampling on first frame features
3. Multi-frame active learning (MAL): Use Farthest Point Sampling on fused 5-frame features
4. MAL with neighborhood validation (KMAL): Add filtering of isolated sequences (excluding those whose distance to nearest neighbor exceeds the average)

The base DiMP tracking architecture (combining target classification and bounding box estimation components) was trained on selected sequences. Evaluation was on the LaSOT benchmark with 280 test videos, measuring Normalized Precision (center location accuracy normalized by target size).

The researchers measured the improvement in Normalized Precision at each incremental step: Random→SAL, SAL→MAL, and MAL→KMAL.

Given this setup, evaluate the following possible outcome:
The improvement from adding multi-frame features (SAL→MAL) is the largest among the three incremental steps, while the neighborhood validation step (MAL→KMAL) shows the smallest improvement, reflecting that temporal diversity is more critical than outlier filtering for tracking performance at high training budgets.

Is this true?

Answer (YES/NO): NO